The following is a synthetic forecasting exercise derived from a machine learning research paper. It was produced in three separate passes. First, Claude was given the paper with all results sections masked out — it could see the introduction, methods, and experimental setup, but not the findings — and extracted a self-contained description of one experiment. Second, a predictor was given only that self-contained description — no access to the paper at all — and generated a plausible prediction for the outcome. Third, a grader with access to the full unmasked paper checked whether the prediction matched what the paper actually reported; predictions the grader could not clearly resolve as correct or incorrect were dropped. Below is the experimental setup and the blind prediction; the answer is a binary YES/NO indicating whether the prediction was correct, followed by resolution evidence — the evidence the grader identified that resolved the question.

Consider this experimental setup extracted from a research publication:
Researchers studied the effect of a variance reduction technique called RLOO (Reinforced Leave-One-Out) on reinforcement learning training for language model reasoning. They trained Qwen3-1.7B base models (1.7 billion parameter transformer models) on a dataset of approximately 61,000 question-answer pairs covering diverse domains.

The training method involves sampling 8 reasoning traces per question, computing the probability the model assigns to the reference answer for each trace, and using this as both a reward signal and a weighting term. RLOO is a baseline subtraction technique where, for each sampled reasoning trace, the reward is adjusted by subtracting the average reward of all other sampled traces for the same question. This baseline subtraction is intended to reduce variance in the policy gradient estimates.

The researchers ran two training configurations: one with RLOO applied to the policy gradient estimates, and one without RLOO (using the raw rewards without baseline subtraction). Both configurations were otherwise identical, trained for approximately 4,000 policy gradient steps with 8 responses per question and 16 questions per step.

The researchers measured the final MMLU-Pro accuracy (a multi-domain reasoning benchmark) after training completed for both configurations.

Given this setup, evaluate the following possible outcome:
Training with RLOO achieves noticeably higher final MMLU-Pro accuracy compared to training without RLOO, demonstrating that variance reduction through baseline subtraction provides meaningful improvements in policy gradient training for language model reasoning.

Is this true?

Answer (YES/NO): YES